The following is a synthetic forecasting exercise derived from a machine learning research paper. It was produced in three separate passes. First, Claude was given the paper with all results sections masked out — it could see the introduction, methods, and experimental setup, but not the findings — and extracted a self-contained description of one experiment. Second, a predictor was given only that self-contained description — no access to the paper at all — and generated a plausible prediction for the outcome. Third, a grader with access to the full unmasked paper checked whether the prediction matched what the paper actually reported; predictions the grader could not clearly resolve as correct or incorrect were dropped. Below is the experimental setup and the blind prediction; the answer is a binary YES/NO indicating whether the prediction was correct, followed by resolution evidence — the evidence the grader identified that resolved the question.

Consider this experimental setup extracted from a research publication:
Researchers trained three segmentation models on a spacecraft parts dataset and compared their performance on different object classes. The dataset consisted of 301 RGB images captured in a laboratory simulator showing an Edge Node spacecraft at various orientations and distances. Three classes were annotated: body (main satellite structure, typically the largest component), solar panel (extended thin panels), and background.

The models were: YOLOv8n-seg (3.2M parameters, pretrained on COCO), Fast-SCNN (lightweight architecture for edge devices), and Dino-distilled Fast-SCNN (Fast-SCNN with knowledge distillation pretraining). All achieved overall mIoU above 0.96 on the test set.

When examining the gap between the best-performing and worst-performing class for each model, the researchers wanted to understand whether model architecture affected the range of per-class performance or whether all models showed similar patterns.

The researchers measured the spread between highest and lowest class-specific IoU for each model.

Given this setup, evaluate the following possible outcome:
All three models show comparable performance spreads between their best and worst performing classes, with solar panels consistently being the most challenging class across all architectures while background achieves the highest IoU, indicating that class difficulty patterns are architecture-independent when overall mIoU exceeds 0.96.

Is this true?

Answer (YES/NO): YES